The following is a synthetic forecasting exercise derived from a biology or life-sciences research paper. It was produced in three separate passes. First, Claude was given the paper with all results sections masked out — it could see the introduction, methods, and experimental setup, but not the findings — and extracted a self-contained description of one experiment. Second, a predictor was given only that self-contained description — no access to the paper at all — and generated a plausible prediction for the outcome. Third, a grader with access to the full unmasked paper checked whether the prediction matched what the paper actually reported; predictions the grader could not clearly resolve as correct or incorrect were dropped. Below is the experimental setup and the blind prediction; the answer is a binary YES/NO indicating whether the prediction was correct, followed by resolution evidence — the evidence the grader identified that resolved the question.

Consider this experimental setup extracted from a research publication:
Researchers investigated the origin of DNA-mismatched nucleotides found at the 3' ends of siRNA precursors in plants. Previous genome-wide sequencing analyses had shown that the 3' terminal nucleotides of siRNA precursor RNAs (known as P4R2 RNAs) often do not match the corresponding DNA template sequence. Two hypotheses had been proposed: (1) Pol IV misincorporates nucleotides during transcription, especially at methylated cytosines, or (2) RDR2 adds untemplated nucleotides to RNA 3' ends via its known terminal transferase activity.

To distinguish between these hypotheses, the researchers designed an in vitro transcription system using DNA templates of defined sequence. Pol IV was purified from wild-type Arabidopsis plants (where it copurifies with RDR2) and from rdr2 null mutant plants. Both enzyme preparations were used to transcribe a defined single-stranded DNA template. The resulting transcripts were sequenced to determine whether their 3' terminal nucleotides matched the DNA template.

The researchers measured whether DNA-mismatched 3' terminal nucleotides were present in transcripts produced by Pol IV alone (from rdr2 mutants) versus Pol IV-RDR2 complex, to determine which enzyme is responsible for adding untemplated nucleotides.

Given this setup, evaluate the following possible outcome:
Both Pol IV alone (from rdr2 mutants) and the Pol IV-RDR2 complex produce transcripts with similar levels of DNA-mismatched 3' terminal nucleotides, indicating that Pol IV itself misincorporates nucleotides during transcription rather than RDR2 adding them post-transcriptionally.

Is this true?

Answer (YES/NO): NO